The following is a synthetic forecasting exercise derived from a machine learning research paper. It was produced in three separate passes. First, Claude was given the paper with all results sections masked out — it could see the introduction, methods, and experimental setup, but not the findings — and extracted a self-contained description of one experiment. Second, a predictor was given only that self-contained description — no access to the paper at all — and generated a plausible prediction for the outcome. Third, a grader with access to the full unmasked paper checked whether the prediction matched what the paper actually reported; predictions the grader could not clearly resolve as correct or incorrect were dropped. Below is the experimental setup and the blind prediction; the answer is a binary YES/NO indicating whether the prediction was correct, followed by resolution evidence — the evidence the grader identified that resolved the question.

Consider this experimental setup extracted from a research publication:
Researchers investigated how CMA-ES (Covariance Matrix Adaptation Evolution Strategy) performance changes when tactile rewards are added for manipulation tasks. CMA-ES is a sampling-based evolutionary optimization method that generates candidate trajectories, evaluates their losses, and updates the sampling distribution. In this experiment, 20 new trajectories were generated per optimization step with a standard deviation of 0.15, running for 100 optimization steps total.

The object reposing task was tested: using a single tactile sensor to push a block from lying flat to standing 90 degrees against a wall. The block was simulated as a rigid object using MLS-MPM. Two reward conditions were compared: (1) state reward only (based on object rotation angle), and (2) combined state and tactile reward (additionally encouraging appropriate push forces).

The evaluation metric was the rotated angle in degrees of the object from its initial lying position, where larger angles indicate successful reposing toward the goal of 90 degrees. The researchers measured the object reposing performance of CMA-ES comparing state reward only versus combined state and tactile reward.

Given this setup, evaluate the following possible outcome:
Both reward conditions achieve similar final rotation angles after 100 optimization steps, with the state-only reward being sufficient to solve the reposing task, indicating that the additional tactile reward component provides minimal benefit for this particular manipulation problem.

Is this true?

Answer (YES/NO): NO